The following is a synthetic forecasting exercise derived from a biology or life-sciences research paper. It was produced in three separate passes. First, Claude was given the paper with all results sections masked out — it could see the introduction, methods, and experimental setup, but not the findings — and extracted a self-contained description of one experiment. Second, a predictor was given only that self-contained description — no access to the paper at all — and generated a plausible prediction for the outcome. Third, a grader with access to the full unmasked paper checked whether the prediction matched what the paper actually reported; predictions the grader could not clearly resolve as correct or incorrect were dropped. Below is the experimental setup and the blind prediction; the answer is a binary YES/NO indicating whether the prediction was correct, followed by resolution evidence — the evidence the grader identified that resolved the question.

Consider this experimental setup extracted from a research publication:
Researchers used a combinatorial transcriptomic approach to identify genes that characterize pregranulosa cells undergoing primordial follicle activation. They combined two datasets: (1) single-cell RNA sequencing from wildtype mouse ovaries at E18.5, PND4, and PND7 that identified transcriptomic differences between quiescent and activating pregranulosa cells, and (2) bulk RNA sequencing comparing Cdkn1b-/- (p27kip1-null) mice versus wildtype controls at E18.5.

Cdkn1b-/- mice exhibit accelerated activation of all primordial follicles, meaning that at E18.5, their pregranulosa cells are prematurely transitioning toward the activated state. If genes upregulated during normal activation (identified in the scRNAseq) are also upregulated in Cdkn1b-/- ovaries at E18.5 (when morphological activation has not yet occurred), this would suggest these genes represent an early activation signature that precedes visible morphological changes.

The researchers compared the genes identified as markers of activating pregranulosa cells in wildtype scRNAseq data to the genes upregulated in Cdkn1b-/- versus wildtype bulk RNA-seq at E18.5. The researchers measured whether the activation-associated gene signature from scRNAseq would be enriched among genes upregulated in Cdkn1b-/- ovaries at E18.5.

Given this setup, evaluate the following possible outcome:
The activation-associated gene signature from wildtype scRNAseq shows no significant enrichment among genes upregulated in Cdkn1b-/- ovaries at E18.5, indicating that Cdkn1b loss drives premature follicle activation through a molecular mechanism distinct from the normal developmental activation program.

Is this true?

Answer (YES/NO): NO